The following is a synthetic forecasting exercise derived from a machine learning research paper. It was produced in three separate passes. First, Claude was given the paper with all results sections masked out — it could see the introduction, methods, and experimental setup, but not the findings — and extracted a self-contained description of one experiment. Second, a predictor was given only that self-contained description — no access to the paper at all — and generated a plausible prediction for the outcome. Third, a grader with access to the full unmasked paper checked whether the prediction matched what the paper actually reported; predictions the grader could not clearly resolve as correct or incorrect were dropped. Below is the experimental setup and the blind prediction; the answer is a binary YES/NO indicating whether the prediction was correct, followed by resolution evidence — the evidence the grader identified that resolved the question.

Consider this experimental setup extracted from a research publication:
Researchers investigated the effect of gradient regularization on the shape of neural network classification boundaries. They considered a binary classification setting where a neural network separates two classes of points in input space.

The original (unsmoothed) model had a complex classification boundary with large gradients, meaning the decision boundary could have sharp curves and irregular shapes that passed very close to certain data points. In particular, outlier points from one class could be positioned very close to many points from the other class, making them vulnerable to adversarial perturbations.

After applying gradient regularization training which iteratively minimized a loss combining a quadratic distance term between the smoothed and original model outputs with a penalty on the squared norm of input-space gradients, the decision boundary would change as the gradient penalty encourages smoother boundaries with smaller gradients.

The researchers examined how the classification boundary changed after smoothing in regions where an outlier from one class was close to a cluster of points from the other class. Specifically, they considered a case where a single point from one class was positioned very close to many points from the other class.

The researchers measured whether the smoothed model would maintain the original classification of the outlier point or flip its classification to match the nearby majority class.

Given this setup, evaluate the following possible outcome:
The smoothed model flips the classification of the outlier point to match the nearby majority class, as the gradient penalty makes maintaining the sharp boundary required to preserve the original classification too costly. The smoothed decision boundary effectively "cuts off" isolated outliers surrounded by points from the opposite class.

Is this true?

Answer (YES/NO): YES